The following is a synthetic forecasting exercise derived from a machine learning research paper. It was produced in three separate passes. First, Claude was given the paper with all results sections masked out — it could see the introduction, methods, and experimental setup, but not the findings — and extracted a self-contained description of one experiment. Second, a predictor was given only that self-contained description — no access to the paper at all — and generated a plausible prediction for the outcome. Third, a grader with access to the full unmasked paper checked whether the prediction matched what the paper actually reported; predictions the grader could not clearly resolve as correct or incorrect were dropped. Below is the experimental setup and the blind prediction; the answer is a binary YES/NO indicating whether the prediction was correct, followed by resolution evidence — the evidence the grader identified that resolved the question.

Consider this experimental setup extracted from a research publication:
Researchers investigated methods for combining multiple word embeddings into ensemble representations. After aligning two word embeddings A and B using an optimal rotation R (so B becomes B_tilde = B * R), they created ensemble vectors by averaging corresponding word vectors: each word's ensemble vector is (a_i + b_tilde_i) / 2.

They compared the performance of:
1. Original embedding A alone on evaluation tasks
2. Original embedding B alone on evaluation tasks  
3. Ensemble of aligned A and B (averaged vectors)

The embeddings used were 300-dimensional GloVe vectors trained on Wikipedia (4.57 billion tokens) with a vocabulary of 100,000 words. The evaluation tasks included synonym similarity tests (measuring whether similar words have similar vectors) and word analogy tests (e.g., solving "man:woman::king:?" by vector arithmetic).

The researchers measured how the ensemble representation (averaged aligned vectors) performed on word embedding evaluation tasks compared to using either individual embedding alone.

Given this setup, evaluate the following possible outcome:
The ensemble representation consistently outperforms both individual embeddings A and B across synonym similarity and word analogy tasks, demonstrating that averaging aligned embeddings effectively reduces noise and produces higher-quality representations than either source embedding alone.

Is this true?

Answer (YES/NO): YES